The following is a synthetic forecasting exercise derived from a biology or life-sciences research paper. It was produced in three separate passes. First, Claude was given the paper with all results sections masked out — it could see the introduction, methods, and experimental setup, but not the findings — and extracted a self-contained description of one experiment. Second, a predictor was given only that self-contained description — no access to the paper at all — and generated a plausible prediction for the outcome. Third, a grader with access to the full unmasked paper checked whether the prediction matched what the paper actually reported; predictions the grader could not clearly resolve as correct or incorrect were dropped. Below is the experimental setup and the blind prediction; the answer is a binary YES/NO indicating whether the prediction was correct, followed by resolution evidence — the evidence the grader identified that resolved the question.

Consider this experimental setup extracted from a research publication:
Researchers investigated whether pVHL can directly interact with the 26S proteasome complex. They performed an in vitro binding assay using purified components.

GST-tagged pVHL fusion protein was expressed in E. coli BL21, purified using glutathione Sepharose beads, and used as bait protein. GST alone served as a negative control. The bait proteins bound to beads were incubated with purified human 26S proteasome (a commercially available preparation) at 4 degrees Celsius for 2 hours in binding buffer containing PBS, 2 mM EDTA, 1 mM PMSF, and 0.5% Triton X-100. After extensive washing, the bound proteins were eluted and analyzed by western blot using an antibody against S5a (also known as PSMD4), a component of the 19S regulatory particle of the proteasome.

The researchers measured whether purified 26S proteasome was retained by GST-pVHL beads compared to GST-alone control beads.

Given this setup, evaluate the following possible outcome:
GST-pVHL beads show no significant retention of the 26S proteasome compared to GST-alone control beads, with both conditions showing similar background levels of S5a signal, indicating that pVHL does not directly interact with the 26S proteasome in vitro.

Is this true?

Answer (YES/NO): NO